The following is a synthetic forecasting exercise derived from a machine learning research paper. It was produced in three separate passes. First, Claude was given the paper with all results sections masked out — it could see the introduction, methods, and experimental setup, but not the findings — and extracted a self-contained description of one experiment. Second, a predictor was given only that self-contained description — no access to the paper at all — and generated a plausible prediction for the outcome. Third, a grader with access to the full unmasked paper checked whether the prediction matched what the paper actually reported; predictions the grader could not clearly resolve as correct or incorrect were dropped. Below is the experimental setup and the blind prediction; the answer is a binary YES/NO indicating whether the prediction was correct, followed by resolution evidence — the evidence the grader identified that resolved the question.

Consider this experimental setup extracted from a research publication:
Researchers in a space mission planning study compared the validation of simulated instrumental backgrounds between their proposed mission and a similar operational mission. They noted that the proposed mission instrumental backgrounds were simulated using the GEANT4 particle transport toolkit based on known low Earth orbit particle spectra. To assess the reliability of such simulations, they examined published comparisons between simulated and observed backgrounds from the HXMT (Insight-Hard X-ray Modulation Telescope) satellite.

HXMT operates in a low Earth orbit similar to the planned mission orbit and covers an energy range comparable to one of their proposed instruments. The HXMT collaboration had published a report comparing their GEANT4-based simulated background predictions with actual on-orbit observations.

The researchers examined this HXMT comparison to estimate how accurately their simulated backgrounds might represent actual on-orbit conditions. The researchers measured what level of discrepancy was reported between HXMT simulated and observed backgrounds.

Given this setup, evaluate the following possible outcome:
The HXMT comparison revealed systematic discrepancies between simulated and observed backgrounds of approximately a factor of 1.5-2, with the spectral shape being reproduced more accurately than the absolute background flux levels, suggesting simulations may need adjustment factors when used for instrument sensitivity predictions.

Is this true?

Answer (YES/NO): NO